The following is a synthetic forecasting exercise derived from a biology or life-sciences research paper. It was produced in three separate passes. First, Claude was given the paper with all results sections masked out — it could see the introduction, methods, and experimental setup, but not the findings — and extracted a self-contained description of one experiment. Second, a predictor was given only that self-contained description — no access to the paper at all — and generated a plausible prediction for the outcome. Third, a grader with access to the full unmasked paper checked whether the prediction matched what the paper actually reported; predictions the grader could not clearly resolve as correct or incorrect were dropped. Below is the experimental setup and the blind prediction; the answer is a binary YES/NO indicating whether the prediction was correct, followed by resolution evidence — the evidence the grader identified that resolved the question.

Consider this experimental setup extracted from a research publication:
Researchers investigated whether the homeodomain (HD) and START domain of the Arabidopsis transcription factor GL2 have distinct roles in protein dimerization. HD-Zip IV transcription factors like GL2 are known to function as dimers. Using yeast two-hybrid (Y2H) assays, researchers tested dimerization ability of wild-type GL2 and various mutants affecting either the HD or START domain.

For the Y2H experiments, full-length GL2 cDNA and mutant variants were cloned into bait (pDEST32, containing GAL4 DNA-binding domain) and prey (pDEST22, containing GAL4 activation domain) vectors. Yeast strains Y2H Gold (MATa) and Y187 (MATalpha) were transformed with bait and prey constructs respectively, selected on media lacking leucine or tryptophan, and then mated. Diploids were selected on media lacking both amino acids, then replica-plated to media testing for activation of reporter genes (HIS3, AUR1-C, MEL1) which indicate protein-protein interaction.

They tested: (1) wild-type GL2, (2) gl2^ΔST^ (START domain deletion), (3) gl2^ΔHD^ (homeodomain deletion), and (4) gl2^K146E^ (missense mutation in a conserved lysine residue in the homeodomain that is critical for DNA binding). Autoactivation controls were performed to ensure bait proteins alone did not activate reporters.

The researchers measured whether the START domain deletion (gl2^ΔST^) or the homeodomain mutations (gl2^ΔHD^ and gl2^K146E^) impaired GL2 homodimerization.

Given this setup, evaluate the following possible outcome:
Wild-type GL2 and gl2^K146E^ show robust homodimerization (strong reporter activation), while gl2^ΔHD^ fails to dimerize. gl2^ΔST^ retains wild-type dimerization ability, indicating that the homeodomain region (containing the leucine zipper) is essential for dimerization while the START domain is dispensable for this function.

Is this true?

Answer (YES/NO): NO